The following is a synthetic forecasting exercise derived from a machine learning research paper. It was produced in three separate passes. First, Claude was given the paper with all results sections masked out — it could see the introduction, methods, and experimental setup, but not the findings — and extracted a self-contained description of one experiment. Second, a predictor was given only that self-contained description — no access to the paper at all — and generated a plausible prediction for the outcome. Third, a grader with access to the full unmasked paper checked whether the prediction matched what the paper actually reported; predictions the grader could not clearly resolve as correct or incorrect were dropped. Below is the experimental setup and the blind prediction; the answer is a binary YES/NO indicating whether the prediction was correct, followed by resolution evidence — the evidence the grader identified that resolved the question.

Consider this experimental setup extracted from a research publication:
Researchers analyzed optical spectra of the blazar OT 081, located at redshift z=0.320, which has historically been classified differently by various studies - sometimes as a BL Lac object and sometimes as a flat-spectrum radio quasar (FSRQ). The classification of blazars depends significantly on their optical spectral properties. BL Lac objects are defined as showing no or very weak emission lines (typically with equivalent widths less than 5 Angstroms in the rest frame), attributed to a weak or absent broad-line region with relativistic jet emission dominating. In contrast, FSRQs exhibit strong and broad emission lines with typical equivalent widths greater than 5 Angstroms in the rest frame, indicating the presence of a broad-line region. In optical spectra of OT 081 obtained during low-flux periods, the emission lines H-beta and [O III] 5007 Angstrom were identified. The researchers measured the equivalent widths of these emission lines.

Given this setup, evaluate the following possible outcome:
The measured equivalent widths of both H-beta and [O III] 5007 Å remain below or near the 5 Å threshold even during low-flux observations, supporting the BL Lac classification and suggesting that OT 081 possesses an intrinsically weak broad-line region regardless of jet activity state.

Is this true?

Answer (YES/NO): NO